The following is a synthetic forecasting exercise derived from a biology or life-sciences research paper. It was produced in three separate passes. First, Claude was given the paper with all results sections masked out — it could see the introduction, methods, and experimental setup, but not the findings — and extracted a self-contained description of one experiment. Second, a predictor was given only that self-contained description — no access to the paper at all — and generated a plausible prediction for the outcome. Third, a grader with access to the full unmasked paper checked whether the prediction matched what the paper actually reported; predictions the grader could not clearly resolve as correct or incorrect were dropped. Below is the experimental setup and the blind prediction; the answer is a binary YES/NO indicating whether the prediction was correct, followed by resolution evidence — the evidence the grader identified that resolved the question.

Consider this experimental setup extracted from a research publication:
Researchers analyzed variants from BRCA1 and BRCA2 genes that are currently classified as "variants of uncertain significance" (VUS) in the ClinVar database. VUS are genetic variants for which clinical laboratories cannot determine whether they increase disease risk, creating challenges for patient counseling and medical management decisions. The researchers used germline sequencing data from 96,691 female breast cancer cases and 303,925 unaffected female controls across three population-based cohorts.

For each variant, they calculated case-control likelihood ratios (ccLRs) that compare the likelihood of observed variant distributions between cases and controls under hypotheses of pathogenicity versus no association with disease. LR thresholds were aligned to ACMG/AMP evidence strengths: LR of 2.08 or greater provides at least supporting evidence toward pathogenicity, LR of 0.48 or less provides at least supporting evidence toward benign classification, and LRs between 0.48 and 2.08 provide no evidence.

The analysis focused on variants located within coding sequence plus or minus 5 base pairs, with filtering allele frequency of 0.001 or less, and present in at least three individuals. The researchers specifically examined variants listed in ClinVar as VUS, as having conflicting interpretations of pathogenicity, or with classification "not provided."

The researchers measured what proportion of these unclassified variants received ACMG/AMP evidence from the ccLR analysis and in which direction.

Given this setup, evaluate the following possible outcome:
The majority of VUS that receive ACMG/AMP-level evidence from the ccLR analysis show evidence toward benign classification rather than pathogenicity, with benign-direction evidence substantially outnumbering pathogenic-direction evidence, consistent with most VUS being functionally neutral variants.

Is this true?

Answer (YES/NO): YES